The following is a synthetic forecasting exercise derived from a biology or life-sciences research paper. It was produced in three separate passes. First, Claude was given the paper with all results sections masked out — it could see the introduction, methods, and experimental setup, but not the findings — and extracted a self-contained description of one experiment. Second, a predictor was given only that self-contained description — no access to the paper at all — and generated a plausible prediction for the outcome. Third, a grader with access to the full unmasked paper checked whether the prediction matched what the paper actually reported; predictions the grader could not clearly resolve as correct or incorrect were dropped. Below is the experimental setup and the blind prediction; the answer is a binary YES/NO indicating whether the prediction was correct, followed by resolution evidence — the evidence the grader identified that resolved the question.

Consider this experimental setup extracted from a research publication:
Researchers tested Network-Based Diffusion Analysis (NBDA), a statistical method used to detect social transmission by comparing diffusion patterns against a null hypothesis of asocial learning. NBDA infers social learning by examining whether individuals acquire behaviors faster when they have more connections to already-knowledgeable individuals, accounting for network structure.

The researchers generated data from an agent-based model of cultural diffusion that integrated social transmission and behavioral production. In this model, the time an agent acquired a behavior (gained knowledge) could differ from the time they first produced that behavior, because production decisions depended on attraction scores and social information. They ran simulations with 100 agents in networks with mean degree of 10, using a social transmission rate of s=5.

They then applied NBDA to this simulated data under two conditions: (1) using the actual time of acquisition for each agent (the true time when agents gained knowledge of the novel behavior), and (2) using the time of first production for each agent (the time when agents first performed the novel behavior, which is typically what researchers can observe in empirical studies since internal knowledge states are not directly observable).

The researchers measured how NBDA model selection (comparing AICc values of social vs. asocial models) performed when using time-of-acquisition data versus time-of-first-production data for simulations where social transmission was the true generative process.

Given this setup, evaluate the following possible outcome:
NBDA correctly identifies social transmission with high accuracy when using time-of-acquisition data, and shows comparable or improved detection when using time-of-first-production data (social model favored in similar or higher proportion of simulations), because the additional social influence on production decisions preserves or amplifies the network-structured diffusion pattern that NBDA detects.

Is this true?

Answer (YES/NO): NO